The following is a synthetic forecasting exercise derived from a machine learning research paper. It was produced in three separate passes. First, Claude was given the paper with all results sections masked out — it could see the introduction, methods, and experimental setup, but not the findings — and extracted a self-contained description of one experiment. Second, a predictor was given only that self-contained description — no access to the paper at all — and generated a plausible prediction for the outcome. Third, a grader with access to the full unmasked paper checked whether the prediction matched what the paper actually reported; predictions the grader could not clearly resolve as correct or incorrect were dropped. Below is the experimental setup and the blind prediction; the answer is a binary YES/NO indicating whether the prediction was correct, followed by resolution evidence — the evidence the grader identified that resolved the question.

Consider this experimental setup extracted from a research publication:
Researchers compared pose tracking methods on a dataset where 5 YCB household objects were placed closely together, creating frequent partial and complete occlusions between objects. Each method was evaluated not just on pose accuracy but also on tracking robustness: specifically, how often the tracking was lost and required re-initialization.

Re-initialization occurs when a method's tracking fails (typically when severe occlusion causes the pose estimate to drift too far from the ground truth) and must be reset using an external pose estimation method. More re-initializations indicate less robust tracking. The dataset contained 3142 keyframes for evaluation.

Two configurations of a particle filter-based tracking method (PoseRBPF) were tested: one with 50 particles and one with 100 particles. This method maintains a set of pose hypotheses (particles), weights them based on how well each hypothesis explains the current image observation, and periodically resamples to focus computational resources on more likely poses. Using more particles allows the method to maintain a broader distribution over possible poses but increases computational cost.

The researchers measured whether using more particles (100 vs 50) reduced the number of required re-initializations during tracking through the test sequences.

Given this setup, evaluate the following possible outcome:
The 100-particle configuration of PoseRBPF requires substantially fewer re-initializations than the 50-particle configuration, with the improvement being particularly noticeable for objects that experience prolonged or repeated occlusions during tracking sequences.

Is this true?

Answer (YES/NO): NO